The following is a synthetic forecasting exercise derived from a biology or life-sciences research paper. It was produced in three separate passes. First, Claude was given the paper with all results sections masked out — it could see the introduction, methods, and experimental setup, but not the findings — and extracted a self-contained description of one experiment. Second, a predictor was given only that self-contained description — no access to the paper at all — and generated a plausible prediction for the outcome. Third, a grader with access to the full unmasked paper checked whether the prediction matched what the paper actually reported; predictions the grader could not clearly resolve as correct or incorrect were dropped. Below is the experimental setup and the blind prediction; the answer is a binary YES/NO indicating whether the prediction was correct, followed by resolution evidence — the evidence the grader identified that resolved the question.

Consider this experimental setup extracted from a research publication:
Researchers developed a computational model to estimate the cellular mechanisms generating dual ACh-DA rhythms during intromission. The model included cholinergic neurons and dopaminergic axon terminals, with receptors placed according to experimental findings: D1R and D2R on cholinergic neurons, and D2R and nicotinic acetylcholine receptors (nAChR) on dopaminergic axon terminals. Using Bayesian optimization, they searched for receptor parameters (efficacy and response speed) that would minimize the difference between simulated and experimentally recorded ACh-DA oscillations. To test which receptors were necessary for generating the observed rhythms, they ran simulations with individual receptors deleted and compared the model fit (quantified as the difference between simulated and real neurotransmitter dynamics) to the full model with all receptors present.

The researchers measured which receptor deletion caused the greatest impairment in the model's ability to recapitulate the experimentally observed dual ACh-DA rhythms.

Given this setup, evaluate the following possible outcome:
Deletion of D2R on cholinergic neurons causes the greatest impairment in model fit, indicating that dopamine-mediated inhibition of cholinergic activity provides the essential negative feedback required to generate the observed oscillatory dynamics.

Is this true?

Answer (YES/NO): NO